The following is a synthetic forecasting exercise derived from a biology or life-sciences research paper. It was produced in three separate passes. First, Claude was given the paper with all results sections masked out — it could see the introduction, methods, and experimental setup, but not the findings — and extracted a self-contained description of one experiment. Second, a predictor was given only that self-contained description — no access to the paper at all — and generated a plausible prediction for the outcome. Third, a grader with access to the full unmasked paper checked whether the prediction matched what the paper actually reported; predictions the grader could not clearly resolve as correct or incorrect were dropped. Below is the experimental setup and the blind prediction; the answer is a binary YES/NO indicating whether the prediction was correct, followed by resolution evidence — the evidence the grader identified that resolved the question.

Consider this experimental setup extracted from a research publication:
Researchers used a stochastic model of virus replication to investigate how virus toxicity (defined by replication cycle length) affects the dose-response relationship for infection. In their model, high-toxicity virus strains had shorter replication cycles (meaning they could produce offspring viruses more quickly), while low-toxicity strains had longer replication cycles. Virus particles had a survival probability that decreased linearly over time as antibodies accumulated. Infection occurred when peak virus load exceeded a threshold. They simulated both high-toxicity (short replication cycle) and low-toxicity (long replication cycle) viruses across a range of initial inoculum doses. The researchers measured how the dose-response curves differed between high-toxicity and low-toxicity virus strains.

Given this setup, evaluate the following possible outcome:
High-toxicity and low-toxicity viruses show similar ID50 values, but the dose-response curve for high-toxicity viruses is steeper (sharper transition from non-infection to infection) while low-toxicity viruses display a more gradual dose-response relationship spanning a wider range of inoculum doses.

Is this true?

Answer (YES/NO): NO